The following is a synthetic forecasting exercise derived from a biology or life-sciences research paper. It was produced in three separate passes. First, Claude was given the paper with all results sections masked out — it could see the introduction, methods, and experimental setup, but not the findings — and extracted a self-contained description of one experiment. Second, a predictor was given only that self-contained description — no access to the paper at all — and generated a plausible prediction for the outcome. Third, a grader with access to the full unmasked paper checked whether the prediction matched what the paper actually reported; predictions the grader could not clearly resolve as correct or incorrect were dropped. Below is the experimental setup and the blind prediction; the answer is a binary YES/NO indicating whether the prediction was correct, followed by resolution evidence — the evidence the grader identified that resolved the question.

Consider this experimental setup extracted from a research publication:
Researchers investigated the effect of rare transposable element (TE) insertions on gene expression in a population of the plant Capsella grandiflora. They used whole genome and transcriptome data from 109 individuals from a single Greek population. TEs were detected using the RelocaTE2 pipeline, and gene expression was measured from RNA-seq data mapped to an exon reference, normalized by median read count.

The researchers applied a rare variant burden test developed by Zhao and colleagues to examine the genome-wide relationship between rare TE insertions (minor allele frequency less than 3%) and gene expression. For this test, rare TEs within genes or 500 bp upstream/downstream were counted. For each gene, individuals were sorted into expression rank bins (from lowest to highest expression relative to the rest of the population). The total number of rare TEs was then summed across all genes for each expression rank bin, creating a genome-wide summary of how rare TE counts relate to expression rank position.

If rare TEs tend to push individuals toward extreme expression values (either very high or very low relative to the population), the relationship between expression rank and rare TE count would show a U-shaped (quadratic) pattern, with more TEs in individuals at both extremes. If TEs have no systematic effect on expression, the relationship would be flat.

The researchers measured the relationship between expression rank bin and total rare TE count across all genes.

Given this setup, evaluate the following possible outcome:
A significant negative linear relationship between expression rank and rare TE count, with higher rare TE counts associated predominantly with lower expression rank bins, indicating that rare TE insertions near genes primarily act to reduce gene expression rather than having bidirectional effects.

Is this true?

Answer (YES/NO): NO